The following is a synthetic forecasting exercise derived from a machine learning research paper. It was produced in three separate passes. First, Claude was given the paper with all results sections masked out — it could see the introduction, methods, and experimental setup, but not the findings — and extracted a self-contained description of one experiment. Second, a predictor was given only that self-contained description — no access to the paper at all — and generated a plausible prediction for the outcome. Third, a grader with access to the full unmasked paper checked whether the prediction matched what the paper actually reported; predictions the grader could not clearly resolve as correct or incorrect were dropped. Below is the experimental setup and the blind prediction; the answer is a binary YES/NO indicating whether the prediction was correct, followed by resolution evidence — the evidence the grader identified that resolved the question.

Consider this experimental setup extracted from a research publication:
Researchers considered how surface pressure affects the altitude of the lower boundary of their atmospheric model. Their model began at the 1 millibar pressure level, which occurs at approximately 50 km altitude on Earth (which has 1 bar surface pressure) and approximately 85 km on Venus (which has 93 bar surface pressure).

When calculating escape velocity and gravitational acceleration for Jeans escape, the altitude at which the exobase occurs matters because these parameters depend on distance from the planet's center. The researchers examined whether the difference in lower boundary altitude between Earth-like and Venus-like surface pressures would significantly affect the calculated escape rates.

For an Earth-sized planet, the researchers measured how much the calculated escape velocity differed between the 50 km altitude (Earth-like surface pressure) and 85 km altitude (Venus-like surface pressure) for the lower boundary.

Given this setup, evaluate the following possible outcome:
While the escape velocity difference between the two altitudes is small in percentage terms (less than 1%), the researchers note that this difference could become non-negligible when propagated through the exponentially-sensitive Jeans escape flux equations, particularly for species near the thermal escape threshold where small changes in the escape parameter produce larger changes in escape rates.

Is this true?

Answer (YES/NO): NO